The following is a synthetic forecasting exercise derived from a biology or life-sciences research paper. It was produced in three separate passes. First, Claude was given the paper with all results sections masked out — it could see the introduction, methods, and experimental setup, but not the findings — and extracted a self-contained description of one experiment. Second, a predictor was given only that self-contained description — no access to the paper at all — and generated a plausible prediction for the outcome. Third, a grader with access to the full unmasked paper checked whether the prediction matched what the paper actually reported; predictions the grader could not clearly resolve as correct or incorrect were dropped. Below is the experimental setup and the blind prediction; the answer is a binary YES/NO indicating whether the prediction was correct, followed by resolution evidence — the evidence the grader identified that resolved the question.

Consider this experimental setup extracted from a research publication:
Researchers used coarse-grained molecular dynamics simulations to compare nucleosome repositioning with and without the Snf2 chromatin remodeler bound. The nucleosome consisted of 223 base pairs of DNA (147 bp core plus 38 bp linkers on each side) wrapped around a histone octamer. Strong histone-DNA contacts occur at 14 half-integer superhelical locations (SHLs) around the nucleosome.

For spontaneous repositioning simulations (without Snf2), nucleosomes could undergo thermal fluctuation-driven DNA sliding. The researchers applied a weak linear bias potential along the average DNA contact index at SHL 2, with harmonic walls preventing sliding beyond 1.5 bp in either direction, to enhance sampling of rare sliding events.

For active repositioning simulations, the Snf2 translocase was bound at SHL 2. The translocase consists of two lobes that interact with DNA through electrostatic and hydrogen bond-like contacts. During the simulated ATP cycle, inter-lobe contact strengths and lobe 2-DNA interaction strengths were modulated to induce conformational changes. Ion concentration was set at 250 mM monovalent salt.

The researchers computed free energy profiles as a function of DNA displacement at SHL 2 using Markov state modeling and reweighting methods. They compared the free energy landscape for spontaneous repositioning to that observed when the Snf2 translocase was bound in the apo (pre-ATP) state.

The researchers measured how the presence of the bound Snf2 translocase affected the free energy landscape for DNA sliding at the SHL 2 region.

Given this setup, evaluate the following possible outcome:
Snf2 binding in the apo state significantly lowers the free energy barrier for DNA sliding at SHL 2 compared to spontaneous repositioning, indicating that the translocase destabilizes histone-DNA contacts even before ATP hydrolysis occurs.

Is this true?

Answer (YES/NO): NO